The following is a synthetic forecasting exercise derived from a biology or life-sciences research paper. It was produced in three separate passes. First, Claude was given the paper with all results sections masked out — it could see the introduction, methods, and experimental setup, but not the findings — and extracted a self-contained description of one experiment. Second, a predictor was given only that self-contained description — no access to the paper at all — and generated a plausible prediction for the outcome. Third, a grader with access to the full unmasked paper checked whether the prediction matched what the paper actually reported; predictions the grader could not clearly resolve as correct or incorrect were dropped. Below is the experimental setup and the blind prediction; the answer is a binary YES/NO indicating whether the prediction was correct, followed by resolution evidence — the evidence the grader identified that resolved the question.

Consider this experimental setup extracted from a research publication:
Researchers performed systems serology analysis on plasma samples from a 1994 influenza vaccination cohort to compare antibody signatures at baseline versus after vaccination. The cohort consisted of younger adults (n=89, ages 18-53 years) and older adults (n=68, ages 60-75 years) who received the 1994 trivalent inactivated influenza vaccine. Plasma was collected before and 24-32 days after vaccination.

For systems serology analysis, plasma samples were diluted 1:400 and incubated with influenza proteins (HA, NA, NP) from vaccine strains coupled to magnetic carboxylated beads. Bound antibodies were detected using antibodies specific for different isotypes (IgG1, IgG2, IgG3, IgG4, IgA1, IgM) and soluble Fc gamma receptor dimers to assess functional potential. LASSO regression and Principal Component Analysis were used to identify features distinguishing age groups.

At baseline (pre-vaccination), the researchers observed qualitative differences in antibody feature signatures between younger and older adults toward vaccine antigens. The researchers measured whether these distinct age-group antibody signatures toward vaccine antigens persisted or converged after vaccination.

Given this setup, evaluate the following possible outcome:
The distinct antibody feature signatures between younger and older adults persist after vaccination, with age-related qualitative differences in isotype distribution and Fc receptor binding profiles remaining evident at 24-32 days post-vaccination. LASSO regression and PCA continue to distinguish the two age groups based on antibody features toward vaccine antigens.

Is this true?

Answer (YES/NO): NO